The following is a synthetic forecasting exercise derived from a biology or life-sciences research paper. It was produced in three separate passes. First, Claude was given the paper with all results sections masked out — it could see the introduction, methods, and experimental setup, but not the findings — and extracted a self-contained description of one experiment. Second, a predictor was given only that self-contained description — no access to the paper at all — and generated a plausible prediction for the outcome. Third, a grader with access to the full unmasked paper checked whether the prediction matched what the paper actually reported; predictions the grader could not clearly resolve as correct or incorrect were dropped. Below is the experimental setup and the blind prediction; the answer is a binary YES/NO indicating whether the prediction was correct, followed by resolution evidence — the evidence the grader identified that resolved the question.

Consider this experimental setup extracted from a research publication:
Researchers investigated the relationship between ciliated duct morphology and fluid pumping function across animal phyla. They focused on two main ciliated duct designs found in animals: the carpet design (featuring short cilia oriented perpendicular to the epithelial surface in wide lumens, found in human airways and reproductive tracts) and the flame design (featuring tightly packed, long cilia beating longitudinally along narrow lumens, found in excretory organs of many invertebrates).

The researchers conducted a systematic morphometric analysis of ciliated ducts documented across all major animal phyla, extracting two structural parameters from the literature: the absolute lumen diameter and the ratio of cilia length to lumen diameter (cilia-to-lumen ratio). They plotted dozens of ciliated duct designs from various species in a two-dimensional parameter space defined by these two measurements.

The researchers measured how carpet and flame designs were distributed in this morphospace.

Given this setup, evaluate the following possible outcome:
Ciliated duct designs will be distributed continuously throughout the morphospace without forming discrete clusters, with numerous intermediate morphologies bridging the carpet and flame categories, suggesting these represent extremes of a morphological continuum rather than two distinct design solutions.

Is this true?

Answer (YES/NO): YES